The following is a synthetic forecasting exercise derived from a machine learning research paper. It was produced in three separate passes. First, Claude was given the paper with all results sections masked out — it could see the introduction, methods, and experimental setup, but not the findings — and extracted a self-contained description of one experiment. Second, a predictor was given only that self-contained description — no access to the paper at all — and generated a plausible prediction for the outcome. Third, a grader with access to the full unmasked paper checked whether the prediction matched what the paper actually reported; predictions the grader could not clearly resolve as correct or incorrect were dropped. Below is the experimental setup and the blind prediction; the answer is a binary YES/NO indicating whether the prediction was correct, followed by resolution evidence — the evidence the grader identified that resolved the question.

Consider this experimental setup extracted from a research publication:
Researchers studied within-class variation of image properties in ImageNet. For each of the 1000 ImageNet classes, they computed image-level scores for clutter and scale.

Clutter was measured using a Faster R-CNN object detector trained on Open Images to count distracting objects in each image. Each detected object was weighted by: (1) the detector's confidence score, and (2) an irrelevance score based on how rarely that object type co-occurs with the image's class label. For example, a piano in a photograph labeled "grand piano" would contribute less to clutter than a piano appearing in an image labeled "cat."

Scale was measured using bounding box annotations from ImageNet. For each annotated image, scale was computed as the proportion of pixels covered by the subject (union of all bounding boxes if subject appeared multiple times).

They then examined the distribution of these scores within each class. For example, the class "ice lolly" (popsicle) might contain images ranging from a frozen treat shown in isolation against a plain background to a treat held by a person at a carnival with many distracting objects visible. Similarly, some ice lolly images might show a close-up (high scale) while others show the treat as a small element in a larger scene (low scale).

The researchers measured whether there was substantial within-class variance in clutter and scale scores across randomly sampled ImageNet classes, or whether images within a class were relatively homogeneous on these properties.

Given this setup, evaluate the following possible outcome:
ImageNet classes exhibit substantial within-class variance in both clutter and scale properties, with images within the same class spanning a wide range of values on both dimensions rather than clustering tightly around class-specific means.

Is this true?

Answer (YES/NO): YES